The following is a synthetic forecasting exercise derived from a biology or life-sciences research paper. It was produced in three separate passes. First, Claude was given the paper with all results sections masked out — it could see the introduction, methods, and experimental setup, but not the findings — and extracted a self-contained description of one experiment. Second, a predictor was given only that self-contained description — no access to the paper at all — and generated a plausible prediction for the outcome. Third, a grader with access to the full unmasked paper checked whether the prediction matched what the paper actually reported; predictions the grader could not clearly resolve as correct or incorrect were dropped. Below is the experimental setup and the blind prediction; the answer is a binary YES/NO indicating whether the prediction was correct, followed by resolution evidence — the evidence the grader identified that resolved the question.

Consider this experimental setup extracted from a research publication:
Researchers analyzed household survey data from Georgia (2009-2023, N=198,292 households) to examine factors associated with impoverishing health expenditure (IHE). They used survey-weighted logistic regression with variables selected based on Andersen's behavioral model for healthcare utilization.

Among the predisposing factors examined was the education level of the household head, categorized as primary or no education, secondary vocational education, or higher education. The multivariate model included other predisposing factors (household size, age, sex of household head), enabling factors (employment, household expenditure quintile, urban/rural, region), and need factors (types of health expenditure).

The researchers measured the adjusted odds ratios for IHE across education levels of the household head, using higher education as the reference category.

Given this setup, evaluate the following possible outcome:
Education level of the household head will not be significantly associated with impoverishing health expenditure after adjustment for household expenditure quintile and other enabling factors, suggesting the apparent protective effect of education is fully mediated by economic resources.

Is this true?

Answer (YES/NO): NO